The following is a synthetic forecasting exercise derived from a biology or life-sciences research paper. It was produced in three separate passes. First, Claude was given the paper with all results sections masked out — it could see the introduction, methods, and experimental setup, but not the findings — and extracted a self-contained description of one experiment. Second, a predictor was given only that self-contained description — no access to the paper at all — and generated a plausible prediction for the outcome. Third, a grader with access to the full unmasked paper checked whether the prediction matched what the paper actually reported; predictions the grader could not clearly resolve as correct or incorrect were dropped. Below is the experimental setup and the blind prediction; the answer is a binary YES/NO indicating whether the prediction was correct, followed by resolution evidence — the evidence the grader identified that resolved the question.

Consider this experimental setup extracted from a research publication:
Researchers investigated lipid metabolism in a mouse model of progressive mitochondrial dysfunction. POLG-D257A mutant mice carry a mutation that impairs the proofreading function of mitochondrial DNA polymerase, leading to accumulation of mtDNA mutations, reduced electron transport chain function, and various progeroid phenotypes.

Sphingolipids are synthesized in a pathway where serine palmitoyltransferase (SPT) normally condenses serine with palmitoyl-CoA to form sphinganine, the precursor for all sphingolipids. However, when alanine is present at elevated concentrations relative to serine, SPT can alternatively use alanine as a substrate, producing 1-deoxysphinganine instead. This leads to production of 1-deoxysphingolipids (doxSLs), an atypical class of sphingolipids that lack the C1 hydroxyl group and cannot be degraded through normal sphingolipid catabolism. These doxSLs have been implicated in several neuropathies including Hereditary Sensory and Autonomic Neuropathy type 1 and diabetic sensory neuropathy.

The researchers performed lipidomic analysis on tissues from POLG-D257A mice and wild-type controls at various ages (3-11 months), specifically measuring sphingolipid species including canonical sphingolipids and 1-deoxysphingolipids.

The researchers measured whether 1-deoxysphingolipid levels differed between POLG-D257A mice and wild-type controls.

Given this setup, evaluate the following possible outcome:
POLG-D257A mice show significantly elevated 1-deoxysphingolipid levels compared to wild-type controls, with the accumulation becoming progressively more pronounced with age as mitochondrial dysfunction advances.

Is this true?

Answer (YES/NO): YES